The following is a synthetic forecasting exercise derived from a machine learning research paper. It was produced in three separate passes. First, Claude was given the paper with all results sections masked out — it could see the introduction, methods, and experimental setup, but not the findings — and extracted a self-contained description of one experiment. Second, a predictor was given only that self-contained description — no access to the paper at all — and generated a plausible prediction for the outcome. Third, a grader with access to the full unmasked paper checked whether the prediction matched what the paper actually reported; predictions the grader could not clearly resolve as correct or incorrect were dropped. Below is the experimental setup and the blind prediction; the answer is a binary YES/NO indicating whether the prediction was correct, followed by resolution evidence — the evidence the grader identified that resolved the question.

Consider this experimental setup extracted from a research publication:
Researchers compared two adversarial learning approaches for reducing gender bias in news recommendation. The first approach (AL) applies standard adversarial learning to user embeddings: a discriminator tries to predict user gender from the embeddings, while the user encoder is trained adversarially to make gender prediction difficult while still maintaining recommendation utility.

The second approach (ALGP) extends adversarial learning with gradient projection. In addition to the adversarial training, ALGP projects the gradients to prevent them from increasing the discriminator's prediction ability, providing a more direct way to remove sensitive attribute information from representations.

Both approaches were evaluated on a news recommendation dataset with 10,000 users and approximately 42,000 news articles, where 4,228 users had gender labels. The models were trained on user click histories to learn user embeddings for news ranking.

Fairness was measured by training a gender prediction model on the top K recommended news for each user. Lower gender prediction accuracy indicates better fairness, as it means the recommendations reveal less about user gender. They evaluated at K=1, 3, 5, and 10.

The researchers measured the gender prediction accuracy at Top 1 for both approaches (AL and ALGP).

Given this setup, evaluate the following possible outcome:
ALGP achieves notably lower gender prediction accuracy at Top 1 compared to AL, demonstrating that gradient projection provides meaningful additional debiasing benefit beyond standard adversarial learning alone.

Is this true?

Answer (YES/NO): NO